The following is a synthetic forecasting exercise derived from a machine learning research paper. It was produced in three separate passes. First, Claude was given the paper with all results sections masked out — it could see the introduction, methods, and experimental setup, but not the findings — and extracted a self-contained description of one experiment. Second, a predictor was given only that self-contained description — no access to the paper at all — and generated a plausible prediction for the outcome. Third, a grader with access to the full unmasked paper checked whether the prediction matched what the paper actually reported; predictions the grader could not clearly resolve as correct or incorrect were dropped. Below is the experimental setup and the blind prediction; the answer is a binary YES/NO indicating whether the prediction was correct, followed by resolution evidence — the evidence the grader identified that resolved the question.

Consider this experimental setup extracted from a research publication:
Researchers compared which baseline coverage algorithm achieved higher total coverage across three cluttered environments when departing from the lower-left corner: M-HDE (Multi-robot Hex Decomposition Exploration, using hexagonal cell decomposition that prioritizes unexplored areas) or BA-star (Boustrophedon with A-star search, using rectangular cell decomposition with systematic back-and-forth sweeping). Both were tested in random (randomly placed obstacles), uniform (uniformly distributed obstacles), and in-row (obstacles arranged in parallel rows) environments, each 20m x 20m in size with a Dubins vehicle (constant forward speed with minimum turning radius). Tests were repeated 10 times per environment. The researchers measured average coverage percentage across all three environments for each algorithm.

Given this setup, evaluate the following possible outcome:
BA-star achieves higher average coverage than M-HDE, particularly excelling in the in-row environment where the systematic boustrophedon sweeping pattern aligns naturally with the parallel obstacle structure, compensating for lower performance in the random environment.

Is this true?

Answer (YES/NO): NO